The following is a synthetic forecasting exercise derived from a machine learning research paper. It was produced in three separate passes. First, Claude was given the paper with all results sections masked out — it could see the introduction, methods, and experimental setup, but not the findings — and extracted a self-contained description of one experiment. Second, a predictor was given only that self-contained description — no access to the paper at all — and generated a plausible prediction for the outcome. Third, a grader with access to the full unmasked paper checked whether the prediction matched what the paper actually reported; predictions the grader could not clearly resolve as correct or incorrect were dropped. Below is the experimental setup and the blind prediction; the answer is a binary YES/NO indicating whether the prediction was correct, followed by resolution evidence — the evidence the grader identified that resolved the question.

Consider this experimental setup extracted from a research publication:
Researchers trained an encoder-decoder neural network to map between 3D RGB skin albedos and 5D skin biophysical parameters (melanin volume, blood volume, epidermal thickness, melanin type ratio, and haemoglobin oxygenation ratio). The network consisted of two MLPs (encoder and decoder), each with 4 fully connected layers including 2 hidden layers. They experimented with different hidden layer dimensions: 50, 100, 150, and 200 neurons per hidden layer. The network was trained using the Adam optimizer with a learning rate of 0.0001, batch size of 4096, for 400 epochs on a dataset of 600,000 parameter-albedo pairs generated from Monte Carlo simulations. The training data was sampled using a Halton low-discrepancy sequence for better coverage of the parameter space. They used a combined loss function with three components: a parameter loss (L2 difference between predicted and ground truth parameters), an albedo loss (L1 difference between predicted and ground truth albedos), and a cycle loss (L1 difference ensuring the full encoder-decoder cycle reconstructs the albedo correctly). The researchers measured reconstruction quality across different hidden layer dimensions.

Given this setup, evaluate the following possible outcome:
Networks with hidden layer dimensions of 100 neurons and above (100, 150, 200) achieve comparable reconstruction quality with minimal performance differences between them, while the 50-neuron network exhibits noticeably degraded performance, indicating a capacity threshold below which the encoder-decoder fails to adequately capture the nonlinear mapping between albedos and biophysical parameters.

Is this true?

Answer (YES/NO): NO